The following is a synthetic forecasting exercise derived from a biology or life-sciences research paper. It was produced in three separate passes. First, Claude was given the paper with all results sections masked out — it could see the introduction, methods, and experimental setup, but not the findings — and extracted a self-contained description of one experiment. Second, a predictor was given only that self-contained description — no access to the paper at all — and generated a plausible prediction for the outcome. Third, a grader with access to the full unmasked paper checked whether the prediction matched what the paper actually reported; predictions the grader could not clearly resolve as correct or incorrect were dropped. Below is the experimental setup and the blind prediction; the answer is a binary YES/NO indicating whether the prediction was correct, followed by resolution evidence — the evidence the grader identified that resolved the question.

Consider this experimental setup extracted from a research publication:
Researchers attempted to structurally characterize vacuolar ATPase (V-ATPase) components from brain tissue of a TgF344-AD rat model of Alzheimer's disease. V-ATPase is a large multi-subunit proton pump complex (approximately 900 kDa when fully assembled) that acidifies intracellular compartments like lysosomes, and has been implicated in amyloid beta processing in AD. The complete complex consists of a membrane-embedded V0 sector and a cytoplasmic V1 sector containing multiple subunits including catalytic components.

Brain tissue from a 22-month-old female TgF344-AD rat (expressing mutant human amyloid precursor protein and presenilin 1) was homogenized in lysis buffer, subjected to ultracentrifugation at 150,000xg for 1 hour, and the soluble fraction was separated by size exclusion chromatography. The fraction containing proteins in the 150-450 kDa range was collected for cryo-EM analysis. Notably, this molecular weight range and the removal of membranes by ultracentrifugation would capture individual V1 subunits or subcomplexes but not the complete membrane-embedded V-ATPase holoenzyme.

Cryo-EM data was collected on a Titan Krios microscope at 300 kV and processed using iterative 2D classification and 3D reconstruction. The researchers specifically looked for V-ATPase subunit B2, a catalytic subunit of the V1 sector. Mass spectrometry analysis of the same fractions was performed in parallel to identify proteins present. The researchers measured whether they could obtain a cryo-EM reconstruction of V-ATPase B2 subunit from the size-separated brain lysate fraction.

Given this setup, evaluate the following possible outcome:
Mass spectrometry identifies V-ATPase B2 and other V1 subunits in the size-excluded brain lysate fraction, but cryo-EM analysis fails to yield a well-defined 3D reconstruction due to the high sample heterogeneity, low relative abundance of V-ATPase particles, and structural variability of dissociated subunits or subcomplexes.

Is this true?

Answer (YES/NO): NO